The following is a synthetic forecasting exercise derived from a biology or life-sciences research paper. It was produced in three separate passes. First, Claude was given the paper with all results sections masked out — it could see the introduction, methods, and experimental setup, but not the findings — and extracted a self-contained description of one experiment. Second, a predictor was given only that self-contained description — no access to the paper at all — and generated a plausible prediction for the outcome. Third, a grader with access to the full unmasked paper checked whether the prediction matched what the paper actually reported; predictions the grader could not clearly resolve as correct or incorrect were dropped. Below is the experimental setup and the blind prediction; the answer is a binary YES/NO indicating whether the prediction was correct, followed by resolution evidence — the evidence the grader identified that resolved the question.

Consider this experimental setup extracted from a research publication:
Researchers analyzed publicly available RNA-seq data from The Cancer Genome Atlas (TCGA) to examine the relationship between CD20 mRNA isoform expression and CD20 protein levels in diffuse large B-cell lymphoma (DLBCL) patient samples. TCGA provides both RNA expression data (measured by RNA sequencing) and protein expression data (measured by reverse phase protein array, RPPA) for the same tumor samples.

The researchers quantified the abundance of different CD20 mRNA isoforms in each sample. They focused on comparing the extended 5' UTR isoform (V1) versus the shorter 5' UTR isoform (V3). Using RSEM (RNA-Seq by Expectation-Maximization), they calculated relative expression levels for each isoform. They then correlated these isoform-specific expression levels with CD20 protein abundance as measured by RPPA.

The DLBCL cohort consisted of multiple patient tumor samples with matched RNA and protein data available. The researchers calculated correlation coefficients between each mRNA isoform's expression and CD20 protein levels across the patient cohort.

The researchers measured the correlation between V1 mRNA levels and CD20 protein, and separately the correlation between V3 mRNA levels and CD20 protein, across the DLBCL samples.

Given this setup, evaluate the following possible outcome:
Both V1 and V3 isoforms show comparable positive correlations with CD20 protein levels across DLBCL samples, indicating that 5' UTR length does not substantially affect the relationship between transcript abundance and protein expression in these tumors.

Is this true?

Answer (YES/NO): NO